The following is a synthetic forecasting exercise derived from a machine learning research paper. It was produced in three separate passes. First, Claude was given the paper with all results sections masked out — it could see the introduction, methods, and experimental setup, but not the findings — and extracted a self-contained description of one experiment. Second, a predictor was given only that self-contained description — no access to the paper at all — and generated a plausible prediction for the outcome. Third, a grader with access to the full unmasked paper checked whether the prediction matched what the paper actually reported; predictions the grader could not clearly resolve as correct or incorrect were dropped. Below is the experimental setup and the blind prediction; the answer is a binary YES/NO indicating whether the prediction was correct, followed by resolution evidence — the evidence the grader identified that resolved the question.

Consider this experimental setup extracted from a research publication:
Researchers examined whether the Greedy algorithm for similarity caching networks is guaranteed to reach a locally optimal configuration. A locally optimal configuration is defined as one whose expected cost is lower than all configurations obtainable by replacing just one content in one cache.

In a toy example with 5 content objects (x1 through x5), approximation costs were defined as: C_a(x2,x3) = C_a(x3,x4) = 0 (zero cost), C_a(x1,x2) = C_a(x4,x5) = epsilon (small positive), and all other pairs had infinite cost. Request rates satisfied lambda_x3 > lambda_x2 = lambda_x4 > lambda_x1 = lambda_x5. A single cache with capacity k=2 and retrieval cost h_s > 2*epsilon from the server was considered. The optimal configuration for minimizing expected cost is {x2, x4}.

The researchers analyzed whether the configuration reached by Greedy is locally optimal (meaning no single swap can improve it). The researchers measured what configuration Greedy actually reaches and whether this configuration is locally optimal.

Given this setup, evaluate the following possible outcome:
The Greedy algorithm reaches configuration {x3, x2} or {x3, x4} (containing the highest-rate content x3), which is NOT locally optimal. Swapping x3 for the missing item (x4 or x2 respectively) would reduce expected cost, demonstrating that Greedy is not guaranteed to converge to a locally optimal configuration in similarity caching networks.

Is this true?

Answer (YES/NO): NO